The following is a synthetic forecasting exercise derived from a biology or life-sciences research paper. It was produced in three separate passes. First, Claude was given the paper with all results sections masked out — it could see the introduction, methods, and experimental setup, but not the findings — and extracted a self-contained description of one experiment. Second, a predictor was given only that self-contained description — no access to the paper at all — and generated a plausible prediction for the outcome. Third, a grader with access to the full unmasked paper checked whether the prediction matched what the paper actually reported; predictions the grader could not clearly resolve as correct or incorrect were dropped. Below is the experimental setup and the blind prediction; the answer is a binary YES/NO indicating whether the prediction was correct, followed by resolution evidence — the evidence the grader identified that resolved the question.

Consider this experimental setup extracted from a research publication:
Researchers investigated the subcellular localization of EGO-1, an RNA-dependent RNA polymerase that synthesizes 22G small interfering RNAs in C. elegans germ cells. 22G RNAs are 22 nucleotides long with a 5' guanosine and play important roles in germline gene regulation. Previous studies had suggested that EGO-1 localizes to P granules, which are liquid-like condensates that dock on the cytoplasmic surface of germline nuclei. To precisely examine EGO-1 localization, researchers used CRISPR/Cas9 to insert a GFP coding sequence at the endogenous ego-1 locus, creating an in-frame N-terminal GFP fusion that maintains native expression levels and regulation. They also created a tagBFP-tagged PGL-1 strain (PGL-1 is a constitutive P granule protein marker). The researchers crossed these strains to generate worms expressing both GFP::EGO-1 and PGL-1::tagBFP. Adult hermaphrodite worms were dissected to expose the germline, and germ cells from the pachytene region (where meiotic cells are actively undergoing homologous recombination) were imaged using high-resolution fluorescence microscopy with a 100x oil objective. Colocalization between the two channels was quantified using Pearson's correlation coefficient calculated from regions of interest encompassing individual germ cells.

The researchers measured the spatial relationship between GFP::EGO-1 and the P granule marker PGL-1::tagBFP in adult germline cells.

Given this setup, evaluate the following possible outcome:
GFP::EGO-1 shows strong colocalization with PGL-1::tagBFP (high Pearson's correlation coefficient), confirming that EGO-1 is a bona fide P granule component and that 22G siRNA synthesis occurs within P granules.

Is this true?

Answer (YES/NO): NO